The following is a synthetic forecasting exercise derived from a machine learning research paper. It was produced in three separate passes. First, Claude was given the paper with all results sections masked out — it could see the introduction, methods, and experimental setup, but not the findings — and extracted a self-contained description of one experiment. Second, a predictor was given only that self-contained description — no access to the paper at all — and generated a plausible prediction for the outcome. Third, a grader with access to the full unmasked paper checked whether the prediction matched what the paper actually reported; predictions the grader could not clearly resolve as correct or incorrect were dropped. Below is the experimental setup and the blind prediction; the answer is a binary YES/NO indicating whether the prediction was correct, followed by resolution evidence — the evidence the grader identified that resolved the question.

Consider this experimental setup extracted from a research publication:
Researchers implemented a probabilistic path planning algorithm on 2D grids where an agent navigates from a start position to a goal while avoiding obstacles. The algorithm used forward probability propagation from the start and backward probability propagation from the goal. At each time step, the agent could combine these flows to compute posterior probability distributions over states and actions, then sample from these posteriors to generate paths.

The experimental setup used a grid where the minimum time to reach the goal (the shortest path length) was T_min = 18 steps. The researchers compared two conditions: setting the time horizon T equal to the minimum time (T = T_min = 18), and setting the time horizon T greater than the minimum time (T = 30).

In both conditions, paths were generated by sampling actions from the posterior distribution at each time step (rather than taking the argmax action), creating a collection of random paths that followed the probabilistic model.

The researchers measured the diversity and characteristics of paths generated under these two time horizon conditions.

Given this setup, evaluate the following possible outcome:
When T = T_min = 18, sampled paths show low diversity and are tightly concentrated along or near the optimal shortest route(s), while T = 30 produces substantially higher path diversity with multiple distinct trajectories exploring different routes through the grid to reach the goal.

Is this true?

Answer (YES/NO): YES